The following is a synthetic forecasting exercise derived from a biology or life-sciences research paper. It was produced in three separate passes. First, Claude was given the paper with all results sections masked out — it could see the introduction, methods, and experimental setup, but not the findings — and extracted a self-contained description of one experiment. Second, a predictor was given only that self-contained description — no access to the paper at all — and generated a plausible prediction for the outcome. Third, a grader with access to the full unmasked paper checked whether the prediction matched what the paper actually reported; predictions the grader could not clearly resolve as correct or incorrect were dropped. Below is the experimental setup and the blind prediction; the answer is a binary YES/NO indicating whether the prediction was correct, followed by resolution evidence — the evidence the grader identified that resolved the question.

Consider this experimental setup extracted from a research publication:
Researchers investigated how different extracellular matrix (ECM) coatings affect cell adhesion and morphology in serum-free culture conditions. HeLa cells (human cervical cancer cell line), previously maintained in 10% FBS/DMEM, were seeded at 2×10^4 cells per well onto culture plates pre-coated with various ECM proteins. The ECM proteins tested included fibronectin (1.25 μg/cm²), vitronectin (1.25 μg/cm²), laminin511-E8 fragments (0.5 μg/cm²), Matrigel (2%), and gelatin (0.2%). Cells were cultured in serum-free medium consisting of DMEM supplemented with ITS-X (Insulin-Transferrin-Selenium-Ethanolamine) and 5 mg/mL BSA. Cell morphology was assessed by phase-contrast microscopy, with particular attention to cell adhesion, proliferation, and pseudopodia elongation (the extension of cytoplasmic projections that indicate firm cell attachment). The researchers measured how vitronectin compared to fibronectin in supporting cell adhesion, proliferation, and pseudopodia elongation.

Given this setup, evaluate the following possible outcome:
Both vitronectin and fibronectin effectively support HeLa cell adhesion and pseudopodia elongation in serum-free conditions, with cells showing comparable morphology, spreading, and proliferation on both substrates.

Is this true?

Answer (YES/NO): NO